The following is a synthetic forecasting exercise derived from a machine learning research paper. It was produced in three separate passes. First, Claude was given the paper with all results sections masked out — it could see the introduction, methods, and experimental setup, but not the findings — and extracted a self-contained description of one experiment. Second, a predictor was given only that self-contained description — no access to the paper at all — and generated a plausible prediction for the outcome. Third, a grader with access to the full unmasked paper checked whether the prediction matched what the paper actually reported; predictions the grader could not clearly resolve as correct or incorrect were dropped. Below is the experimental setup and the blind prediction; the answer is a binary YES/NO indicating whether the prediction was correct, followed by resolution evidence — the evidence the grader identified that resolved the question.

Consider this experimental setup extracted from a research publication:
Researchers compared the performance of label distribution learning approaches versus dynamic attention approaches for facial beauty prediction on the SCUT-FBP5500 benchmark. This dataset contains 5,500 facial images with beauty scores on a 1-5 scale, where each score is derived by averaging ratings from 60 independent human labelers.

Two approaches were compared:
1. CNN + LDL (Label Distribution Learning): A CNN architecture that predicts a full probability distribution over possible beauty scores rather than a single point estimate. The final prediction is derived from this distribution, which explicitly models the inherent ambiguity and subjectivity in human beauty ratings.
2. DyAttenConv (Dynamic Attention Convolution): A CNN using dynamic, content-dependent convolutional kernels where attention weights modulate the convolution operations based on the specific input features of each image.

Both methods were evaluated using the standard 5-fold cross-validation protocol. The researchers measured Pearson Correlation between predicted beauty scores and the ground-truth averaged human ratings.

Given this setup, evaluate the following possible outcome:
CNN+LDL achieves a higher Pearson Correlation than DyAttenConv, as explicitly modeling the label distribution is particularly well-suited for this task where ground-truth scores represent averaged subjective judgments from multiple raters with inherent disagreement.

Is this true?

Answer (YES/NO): NO